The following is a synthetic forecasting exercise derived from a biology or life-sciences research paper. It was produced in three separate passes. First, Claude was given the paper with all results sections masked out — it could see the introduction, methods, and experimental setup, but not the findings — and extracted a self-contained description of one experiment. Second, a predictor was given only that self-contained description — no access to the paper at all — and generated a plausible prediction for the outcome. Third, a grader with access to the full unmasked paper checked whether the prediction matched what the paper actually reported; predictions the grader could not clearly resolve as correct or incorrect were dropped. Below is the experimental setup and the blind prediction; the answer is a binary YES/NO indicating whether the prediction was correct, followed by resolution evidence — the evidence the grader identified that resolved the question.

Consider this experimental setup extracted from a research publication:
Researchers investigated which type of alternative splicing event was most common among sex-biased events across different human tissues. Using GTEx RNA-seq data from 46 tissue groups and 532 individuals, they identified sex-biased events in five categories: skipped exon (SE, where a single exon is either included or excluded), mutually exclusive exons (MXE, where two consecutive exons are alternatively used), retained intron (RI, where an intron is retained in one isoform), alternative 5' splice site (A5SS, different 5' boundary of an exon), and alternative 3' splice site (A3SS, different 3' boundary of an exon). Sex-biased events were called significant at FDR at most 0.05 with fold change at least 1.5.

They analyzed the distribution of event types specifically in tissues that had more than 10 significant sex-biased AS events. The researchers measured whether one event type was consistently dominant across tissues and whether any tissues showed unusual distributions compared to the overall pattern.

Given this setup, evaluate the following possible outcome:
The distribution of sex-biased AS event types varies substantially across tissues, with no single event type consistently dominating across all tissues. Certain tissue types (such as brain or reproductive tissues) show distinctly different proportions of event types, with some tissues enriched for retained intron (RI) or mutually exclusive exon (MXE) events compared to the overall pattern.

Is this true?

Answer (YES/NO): NO